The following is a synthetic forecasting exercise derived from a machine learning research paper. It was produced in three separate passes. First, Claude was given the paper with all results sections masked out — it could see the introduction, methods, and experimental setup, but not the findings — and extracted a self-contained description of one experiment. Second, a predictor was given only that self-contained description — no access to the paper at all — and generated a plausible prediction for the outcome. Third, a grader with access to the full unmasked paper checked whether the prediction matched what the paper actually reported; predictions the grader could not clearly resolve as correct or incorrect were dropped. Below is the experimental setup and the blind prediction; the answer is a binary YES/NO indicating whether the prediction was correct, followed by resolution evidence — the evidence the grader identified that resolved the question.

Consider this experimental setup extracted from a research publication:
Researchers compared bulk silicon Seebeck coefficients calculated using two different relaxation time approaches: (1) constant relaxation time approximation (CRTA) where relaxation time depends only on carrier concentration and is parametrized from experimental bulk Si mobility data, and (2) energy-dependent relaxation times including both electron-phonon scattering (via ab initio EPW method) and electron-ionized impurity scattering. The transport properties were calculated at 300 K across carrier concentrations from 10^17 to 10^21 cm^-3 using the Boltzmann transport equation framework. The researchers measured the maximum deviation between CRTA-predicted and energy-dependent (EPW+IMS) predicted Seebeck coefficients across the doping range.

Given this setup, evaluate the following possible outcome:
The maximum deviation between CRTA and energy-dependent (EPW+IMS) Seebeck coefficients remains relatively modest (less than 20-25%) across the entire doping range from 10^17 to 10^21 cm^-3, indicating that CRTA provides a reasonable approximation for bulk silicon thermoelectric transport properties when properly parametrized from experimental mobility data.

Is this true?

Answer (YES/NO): YES